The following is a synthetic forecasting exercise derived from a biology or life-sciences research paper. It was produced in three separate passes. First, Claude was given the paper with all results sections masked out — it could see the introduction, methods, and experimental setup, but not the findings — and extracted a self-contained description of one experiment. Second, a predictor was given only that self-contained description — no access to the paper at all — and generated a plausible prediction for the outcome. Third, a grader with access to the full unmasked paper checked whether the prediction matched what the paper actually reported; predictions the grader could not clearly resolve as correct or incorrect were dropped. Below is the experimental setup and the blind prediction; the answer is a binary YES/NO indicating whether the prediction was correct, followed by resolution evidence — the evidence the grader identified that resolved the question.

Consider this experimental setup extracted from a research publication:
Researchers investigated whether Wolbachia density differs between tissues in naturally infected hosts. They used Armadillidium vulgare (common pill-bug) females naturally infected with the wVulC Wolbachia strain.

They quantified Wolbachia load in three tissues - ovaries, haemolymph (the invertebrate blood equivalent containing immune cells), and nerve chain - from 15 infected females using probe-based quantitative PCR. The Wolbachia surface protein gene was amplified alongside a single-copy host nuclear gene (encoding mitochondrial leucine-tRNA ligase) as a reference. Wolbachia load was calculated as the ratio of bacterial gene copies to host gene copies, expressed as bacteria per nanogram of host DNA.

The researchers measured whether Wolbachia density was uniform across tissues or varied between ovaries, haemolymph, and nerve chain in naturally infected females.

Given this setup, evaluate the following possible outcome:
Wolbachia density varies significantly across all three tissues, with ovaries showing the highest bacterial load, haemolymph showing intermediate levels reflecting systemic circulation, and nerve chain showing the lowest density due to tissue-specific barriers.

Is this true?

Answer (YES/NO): NO